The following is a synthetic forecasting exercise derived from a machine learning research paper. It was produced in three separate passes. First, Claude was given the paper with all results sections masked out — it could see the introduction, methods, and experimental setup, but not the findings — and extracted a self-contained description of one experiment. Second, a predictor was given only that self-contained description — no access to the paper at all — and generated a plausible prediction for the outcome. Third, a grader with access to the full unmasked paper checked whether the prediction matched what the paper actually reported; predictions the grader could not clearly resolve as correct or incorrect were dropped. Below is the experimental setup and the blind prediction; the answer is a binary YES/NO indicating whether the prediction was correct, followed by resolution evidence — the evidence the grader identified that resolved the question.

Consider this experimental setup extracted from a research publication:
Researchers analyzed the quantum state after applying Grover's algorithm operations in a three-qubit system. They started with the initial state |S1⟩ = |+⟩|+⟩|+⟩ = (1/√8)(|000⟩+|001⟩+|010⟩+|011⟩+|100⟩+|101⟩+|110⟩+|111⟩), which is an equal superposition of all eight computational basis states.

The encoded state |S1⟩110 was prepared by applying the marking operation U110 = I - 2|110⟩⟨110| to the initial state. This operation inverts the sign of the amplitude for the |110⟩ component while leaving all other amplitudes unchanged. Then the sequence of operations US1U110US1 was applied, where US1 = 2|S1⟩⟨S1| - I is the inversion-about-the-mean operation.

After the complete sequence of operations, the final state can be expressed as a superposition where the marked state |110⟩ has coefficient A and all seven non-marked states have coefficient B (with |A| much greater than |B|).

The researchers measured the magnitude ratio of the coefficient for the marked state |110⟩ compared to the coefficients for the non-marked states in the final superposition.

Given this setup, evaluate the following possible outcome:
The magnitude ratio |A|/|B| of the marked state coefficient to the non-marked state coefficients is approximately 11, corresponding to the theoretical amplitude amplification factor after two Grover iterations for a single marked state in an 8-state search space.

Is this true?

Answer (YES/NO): YES